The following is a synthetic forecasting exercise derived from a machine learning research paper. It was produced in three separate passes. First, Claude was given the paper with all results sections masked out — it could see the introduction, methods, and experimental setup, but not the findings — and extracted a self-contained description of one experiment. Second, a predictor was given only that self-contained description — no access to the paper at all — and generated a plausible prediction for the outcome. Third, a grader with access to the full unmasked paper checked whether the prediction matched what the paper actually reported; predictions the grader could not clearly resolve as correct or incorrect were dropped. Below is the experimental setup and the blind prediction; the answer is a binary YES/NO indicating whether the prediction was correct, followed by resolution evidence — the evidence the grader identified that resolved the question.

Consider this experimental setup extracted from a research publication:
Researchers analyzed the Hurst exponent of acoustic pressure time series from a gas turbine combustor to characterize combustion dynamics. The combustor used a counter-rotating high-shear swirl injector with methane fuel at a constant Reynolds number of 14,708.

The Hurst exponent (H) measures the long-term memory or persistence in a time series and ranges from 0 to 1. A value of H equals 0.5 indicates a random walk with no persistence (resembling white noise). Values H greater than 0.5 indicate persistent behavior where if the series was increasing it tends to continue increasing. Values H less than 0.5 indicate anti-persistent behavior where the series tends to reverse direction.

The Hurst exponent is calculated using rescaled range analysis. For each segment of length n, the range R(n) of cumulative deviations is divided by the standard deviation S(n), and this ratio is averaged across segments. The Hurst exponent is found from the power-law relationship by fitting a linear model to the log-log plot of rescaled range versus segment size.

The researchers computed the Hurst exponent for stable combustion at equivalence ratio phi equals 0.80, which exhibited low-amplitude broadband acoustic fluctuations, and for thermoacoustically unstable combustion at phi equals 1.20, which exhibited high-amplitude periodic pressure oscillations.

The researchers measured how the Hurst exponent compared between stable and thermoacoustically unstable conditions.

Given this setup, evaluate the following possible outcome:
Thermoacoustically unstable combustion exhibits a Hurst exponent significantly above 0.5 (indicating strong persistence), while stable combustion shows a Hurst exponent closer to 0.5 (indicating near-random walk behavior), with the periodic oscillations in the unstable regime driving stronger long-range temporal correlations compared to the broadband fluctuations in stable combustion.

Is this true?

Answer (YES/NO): NO